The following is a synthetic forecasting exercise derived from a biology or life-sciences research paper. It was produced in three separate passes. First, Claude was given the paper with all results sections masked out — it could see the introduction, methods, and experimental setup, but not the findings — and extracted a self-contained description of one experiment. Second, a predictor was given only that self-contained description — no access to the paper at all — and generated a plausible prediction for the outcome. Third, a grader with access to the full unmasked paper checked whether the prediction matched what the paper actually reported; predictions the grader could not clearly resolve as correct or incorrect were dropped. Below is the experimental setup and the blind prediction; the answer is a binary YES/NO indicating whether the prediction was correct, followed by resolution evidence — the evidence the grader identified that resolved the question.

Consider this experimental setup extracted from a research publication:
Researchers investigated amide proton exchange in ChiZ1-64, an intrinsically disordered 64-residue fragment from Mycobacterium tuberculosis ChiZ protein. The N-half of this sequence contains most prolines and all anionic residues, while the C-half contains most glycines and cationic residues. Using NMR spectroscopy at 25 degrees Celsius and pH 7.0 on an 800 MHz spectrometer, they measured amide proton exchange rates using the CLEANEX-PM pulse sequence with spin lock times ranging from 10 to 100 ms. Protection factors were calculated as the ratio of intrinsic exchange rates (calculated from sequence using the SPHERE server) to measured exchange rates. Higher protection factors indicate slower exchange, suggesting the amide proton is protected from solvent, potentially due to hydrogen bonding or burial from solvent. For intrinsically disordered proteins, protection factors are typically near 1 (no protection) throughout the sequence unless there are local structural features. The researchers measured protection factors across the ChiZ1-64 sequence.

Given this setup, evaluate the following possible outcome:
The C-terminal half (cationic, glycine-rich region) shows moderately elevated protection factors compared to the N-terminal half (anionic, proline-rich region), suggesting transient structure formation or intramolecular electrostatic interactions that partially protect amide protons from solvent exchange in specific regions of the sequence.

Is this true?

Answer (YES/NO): NO